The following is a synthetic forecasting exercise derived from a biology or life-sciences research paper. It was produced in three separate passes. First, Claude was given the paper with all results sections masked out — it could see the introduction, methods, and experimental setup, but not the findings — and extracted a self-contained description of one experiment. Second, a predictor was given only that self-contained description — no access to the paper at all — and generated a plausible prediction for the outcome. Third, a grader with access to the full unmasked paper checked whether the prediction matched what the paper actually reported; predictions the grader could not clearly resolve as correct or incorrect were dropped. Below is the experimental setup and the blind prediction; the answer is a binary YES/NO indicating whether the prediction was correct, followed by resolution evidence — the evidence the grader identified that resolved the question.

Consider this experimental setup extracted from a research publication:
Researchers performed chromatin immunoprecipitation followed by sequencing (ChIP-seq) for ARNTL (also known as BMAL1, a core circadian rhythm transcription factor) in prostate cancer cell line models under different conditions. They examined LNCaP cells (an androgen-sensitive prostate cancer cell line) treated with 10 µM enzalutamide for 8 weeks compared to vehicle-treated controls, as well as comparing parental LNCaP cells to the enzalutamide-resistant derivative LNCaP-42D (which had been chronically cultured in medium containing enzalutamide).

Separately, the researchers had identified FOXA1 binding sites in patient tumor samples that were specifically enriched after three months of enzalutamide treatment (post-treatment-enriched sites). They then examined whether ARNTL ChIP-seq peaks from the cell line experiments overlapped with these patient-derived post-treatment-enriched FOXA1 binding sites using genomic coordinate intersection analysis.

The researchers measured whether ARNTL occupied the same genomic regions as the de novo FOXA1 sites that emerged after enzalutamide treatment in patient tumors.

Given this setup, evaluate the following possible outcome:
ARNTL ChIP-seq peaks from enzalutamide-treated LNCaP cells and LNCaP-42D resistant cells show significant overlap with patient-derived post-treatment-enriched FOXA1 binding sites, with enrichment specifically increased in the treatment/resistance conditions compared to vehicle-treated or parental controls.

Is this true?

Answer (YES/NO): YES